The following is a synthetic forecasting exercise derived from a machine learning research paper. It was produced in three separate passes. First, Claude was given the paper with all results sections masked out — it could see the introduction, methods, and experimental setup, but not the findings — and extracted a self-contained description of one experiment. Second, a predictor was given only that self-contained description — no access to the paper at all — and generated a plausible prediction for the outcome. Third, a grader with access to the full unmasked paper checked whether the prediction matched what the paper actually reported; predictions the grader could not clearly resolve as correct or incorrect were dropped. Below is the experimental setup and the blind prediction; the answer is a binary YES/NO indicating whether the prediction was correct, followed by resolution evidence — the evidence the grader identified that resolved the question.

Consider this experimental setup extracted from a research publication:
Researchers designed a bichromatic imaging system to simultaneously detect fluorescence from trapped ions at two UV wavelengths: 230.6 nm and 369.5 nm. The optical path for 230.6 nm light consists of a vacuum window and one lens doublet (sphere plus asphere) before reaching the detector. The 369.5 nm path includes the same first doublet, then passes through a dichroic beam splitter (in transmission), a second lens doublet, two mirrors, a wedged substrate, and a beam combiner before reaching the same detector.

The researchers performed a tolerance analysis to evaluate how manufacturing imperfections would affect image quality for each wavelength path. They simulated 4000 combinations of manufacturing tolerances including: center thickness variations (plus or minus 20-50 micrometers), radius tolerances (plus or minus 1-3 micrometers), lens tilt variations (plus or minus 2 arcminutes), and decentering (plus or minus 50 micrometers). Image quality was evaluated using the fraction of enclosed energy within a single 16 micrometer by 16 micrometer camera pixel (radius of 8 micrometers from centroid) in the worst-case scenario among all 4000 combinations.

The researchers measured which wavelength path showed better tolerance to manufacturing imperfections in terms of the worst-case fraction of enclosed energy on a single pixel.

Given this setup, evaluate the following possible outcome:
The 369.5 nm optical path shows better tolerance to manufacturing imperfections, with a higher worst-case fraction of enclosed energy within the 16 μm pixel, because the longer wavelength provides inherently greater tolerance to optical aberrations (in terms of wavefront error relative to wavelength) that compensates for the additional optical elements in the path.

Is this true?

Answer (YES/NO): NO